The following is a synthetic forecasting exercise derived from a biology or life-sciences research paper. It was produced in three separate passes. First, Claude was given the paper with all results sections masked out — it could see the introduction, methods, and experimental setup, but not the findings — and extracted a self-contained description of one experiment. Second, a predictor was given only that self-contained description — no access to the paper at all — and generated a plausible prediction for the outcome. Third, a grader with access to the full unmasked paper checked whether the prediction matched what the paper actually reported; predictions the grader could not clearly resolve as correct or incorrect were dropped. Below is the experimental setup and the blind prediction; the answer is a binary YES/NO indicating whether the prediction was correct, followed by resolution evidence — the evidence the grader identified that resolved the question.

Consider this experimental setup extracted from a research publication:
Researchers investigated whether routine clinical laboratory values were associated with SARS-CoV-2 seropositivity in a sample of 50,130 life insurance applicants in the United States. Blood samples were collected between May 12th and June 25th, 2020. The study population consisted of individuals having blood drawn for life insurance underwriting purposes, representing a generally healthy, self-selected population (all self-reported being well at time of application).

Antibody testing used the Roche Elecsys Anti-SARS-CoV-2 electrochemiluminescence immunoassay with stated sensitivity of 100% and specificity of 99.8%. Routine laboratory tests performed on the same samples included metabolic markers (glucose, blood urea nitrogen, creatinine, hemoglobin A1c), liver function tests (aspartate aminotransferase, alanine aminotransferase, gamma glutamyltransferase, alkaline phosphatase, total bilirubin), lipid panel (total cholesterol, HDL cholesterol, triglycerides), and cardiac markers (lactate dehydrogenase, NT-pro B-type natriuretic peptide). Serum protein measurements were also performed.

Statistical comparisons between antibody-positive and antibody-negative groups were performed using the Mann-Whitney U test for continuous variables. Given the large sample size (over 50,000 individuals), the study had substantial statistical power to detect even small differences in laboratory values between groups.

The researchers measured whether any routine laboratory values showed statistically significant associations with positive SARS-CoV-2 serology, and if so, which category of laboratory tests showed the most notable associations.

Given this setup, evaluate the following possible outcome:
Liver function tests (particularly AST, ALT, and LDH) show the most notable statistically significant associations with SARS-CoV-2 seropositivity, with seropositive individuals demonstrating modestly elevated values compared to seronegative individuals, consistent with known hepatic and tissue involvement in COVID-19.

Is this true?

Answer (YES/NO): NO